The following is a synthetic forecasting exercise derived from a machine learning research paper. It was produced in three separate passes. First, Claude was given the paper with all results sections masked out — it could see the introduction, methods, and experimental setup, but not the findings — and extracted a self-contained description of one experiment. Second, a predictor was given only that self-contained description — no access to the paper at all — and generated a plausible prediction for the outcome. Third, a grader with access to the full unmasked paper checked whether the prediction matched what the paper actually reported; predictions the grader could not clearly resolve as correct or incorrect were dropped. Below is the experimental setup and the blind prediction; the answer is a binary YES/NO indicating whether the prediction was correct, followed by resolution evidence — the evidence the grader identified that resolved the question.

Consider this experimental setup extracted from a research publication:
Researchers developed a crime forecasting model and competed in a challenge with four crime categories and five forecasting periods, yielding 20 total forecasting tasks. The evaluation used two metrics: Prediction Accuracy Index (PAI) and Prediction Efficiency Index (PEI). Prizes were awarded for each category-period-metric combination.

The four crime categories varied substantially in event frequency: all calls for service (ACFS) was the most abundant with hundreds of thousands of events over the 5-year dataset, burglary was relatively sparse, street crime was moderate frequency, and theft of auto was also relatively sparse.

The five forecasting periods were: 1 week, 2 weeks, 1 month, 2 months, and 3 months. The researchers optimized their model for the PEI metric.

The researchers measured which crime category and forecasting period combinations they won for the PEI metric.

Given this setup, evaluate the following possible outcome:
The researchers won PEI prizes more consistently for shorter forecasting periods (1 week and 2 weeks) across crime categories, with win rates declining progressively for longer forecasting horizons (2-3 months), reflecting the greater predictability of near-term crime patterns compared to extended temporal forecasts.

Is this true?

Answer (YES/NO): NO